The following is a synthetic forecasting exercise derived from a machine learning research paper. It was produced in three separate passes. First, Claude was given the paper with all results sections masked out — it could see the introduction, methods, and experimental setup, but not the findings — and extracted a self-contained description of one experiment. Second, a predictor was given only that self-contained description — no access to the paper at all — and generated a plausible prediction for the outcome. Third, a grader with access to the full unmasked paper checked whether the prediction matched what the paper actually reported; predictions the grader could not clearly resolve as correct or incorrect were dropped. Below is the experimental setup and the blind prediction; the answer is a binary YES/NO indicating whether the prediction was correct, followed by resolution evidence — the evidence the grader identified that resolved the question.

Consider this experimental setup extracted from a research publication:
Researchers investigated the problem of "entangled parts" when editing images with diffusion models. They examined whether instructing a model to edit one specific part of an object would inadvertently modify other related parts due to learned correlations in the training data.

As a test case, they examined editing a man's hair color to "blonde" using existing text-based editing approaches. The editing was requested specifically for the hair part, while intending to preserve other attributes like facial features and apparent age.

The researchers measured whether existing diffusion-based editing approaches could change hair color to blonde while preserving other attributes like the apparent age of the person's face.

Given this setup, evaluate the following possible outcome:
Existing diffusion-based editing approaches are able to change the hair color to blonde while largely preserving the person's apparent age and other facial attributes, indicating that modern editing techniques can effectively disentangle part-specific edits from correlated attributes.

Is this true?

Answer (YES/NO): NO